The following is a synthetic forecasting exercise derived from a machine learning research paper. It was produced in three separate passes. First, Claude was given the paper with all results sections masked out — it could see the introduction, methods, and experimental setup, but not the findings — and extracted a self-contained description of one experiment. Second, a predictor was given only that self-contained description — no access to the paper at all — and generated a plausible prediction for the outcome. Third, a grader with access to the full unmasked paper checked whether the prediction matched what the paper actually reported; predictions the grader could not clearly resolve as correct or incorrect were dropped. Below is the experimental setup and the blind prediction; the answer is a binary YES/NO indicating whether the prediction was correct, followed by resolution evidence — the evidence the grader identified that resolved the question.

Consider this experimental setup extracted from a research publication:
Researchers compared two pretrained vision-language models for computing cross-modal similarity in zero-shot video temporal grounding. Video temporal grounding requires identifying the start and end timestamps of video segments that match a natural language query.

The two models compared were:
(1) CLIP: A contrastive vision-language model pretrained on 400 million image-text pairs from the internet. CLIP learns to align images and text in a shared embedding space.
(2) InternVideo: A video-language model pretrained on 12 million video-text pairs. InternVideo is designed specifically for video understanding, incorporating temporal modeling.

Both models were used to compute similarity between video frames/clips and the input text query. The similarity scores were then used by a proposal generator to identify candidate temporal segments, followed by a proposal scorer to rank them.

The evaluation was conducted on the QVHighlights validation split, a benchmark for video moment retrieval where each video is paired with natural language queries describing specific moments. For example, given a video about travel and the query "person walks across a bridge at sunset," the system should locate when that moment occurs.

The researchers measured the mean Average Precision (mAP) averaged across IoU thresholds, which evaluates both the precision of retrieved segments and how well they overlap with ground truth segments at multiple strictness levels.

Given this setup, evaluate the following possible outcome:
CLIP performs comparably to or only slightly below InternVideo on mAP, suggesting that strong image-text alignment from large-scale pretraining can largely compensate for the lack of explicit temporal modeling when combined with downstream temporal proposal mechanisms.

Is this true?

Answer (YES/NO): NO